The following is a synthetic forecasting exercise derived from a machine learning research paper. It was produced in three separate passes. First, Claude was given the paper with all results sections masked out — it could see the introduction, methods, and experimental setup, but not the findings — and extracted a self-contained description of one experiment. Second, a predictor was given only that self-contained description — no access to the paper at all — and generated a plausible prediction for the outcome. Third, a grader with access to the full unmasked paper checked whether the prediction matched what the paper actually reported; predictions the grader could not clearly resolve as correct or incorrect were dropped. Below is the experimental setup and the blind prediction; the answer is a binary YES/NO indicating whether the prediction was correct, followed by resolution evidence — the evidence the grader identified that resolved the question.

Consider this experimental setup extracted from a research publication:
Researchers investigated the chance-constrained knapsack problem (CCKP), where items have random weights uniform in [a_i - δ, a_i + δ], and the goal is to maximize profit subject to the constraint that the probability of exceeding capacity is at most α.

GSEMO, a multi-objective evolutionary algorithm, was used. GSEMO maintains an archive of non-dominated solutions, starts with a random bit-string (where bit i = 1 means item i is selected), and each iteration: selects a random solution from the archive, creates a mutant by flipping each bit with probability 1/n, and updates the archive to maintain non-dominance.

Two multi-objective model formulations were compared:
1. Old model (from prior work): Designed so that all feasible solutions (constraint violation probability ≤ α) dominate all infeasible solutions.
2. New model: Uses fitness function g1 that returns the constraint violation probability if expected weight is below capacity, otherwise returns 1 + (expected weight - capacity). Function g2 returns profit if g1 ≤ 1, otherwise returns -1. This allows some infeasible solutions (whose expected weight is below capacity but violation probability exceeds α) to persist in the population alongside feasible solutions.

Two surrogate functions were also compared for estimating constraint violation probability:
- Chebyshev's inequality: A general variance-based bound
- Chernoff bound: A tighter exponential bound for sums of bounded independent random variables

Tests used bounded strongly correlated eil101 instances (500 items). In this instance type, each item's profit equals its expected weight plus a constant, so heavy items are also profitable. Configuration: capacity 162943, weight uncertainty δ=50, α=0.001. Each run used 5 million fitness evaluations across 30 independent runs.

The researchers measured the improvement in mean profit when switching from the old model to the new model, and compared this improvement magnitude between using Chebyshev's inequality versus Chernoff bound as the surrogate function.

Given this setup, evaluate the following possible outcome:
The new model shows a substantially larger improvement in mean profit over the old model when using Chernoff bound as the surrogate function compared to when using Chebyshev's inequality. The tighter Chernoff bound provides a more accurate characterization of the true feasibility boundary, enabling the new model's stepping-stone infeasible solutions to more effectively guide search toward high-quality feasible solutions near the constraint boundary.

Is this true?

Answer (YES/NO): NO